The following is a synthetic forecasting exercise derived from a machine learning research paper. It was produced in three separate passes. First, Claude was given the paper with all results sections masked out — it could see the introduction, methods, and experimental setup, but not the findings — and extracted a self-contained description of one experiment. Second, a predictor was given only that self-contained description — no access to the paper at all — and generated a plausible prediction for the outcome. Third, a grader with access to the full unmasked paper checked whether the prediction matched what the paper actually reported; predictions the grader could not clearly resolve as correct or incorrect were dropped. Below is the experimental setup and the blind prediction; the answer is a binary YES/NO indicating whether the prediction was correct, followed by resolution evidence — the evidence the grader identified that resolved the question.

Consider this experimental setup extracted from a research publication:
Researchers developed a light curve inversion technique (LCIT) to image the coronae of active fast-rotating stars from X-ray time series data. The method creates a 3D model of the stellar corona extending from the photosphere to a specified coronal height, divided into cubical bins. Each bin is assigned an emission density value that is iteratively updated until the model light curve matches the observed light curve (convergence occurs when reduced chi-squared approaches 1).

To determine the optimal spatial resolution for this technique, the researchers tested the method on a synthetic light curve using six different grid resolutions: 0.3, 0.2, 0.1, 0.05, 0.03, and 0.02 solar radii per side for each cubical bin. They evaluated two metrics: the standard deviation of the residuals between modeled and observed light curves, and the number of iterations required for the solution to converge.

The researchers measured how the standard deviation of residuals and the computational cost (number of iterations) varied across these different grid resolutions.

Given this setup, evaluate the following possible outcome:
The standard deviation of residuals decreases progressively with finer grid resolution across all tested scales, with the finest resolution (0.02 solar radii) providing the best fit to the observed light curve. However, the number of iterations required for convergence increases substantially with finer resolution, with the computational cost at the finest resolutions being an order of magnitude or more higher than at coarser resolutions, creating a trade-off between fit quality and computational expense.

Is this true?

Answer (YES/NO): NO